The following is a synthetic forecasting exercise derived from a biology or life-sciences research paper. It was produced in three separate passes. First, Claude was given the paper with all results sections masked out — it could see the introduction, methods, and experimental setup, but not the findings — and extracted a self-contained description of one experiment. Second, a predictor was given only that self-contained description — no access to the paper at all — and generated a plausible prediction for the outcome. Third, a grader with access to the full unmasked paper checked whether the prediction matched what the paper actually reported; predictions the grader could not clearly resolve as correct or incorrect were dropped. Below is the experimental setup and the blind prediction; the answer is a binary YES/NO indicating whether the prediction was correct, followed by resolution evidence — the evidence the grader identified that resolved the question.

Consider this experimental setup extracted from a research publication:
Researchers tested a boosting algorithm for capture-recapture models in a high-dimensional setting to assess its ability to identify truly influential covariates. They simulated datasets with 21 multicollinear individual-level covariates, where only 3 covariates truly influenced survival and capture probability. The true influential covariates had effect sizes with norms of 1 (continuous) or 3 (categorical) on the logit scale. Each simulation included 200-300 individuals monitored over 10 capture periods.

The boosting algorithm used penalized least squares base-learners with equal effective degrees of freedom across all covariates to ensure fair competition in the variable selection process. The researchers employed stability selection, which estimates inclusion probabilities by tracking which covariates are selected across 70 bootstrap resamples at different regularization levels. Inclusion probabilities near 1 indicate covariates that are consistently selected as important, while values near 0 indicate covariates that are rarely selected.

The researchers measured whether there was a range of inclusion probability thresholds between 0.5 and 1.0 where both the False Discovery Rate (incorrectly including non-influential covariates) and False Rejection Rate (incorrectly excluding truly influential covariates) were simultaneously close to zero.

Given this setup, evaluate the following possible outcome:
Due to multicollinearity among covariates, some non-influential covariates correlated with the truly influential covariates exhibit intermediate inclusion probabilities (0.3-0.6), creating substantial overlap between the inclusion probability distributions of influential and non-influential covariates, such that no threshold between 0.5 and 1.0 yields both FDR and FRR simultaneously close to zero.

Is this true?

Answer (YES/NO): NO